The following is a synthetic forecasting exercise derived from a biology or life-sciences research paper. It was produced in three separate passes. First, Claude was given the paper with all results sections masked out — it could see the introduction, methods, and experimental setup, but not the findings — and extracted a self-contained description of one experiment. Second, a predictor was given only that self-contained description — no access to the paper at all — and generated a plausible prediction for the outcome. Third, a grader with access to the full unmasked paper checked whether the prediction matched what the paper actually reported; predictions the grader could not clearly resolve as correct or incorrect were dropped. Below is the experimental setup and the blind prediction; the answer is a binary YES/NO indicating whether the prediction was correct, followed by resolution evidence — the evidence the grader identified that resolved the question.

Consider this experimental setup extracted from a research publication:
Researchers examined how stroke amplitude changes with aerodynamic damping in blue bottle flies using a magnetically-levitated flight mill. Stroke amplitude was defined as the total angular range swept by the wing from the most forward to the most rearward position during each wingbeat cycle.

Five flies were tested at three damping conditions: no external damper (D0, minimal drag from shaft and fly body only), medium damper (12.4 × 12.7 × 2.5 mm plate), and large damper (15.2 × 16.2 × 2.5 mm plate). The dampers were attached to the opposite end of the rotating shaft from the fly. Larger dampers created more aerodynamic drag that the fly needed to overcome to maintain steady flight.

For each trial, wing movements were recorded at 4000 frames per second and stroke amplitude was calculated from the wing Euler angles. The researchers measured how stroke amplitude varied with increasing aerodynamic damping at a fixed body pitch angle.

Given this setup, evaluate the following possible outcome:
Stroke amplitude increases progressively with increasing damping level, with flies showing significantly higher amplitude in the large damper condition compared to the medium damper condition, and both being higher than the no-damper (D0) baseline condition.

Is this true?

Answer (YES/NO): NO